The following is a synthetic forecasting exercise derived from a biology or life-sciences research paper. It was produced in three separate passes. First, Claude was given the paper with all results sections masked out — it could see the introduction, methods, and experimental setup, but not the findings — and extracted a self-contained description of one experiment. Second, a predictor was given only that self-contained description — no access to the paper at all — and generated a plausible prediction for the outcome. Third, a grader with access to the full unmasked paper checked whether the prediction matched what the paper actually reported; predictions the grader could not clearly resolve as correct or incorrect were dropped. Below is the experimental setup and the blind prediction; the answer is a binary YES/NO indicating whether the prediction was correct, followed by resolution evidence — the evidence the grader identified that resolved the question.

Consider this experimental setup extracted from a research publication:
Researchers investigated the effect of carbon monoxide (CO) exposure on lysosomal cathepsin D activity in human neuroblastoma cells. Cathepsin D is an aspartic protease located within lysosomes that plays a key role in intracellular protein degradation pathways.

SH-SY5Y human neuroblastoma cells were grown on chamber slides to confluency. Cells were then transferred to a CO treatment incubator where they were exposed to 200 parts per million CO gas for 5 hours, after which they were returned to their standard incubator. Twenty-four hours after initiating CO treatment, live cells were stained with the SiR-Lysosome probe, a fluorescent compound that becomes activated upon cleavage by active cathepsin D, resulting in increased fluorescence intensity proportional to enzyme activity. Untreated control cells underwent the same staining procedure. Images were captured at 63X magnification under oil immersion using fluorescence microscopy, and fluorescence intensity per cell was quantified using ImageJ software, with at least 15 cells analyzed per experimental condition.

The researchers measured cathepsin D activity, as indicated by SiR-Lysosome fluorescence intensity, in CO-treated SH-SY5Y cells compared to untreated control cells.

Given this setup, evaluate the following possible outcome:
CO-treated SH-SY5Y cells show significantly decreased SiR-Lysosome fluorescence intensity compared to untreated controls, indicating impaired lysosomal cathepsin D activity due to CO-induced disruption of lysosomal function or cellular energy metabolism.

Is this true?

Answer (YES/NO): NO